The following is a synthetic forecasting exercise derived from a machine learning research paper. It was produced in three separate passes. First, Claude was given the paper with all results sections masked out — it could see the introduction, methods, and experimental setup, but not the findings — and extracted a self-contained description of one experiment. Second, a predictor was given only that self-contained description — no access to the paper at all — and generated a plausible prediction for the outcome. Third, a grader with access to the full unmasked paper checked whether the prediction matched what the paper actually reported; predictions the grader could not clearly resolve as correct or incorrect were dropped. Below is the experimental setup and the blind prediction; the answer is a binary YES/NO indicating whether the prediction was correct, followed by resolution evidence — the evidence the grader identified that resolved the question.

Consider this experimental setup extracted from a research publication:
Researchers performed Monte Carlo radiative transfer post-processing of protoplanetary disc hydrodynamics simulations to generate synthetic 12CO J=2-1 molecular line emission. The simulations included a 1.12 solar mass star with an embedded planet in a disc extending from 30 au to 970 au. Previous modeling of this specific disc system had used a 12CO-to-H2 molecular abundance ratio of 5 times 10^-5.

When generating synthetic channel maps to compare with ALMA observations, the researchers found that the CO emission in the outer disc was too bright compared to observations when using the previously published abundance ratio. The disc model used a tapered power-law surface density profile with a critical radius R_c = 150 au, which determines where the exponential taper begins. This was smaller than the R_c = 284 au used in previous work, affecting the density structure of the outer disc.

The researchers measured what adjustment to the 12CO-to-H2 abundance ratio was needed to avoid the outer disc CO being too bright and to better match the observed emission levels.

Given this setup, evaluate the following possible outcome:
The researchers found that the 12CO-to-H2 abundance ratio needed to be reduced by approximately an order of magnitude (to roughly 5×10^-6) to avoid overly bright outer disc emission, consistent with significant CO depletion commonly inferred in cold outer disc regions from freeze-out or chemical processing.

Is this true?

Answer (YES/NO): NO